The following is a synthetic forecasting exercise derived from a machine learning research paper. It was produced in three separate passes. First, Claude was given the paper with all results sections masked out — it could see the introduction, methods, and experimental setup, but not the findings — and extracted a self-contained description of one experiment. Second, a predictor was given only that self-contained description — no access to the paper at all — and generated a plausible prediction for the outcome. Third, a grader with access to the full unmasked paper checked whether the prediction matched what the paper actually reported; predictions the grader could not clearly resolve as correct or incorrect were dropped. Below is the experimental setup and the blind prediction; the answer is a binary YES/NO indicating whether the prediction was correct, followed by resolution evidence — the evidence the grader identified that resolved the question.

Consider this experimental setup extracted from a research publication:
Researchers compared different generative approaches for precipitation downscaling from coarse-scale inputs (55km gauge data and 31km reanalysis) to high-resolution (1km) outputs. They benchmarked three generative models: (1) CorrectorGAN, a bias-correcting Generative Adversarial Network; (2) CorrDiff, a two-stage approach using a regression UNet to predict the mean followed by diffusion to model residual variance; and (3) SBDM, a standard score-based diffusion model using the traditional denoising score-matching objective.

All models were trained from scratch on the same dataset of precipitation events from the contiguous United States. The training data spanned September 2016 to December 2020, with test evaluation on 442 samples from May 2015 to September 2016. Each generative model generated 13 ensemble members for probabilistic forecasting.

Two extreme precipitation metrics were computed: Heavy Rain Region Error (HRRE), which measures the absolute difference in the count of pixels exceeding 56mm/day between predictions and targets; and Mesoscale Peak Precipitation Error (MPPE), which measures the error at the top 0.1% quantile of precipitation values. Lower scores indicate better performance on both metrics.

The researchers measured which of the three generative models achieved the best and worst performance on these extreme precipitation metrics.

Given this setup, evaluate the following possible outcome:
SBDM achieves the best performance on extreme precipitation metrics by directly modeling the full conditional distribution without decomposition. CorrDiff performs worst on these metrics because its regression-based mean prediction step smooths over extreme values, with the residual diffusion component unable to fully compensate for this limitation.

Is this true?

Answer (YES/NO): NO